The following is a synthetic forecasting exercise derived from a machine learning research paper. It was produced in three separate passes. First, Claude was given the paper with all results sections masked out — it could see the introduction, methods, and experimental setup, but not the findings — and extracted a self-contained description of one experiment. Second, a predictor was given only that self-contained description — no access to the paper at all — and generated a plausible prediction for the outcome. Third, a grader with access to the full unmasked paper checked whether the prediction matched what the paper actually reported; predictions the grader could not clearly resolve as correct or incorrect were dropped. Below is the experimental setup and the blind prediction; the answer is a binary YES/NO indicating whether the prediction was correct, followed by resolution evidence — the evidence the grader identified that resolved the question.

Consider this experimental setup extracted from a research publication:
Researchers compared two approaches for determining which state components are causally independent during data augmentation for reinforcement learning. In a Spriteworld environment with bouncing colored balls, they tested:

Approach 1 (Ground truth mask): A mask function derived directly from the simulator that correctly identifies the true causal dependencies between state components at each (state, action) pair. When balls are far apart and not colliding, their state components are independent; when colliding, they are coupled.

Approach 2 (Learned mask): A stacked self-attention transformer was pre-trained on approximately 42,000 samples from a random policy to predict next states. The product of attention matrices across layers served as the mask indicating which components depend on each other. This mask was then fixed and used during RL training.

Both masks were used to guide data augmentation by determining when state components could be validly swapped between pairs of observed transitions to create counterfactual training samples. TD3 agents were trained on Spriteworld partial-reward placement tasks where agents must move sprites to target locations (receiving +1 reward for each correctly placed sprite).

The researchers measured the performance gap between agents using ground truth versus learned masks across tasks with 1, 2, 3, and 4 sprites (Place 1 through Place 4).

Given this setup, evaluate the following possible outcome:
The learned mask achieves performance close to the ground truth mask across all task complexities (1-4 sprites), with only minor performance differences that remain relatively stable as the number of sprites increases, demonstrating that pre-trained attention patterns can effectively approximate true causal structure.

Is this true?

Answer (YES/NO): NO